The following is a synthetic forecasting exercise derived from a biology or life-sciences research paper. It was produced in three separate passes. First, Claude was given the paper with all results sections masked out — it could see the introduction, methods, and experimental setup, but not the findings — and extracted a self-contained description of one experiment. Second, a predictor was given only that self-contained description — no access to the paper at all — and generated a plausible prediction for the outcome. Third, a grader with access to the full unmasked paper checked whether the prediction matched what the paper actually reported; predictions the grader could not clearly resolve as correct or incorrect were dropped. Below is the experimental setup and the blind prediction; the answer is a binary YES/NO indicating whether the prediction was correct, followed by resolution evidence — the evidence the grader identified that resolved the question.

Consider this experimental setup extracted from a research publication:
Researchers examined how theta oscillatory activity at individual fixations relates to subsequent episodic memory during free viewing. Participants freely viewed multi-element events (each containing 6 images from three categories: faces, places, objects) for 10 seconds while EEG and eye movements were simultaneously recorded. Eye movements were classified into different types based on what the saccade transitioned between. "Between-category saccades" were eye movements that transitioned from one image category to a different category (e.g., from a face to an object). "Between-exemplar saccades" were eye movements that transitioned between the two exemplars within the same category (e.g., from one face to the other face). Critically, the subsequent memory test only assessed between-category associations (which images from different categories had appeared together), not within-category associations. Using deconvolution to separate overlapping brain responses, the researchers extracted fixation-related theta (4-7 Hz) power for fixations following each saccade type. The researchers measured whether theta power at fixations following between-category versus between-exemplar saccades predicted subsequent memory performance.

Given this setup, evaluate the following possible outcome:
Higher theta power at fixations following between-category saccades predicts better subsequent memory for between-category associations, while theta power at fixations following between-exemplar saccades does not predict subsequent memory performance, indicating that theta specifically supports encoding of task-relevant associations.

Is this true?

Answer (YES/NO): NO